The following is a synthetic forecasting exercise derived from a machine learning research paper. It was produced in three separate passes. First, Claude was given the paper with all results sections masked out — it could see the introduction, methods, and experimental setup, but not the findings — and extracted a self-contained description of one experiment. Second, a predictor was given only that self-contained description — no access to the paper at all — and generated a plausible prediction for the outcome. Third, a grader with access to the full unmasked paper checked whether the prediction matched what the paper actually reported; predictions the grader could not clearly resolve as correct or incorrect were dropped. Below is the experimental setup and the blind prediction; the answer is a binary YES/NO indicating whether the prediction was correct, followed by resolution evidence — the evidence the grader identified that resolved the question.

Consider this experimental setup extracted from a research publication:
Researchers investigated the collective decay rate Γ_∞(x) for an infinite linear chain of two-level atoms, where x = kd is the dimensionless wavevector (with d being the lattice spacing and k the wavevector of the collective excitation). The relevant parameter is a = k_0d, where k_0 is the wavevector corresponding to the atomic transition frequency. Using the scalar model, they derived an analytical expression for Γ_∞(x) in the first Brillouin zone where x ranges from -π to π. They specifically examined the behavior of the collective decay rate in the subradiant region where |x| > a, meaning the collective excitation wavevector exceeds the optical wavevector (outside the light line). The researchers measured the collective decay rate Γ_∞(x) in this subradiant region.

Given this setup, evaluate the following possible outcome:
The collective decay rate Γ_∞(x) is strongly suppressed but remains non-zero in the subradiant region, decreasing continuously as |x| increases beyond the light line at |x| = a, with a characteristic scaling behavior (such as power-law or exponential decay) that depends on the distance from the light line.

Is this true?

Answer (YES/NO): NO